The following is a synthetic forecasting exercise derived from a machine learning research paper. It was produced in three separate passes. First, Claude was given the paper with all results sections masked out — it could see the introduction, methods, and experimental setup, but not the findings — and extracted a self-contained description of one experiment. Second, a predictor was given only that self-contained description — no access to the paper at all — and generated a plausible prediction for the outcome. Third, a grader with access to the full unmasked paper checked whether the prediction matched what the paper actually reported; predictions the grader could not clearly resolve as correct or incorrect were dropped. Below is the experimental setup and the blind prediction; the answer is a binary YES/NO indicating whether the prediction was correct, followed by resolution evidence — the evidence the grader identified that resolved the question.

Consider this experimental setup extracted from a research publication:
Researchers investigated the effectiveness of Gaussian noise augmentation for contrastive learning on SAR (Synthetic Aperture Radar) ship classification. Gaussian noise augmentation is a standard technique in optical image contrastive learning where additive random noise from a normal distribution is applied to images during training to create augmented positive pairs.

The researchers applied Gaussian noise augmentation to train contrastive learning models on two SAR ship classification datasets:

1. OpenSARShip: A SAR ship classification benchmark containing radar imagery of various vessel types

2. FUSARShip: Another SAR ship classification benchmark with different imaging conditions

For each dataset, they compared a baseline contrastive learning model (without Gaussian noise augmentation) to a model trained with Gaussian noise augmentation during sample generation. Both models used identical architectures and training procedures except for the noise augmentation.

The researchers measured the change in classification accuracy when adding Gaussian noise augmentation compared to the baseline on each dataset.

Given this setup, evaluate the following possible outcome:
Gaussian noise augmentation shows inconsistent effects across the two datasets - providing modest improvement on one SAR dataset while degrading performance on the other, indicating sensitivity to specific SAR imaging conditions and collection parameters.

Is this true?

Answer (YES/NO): YES